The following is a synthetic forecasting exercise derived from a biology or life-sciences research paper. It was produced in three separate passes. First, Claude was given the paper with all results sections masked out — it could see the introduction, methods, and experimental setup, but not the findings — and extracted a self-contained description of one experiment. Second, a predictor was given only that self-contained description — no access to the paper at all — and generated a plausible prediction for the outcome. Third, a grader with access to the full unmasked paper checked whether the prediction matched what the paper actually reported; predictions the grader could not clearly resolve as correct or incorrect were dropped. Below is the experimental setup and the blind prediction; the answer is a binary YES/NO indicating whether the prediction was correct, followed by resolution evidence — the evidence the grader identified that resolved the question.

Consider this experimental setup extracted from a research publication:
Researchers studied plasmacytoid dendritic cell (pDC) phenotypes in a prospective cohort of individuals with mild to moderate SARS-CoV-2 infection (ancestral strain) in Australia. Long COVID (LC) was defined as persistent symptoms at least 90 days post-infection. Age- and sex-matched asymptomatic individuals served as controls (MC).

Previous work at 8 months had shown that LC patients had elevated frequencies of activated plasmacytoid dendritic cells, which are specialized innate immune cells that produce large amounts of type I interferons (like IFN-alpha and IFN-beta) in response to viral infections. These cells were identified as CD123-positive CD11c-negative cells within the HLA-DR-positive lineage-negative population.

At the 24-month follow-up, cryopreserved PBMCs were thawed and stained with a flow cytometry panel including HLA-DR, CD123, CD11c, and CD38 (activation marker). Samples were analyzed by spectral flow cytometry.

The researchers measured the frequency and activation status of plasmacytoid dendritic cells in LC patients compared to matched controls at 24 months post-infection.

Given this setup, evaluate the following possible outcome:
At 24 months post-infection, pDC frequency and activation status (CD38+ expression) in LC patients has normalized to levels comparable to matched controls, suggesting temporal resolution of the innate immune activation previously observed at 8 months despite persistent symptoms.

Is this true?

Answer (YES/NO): YES